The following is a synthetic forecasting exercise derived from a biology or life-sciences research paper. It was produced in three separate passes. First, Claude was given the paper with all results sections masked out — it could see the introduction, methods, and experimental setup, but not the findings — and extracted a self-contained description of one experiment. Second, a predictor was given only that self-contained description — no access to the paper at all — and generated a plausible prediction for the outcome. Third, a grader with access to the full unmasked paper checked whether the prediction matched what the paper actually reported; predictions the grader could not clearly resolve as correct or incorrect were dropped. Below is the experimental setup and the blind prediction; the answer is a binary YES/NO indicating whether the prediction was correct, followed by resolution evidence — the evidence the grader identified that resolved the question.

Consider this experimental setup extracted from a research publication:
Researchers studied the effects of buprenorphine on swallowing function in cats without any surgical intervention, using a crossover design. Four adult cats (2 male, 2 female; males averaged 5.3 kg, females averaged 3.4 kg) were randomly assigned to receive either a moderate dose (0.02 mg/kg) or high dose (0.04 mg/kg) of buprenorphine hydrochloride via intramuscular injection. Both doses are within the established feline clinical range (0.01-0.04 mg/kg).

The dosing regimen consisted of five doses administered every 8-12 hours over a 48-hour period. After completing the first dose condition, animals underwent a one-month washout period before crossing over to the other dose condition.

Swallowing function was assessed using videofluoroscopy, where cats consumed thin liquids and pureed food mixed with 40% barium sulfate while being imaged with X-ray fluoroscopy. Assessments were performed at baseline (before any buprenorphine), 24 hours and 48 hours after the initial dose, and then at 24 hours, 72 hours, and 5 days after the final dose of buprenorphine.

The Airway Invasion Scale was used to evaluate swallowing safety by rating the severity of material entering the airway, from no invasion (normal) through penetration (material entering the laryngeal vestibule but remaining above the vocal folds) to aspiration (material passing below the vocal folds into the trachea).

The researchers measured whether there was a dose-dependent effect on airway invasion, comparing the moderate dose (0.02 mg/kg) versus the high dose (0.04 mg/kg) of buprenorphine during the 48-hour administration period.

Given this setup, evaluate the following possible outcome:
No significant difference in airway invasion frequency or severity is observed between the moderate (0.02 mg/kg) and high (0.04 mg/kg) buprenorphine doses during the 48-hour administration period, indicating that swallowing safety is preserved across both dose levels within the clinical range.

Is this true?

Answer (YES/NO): NO